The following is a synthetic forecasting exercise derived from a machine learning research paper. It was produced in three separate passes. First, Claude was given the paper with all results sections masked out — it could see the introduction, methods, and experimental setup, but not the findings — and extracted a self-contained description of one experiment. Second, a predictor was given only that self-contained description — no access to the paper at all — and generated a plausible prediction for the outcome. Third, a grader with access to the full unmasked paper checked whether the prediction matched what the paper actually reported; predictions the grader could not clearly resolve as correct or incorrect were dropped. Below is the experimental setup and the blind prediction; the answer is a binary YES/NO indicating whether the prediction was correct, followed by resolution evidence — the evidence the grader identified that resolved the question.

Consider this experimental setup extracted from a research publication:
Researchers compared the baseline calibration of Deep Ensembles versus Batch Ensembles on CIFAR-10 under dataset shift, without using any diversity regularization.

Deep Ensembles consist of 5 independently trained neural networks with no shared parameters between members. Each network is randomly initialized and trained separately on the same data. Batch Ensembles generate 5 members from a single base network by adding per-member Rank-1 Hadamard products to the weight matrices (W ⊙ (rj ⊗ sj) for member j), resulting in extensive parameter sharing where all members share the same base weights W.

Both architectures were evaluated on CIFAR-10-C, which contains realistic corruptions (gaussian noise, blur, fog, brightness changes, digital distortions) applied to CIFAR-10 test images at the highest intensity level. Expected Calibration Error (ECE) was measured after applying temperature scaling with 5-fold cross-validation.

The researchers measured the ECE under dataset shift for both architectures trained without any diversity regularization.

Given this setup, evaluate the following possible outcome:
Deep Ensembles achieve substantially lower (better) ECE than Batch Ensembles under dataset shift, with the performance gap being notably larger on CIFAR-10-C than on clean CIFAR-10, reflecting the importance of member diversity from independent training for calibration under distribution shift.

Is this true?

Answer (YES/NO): YES